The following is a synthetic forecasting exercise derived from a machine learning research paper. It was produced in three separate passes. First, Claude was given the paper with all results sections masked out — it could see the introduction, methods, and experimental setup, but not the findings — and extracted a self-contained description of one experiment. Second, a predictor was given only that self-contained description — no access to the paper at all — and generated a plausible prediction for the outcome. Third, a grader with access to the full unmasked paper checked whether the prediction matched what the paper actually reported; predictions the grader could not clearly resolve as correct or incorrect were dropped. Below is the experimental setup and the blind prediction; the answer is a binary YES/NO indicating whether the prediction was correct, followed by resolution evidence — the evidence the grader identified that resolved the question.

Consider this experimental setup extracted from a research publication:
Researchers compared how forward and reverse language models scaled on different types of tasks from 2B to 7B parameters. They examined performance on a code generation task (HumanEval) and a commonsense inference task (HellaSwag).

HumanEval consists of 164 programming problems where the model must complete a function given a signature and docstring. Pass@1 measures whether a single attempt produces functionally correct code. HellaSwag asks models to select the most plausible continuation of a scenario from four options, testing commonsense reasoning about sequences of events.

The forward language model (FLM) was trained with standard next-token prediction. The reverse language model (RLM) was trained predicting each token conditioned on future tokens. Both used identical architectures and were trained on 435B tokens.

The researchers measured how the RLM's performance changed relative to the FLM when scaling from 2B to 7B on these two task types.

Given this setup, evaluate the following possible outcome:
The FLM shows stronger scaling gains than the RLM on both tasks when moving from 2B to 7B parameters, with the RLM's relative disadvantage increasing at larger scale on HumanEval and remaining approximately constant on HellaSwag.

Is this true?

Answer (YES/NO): NO